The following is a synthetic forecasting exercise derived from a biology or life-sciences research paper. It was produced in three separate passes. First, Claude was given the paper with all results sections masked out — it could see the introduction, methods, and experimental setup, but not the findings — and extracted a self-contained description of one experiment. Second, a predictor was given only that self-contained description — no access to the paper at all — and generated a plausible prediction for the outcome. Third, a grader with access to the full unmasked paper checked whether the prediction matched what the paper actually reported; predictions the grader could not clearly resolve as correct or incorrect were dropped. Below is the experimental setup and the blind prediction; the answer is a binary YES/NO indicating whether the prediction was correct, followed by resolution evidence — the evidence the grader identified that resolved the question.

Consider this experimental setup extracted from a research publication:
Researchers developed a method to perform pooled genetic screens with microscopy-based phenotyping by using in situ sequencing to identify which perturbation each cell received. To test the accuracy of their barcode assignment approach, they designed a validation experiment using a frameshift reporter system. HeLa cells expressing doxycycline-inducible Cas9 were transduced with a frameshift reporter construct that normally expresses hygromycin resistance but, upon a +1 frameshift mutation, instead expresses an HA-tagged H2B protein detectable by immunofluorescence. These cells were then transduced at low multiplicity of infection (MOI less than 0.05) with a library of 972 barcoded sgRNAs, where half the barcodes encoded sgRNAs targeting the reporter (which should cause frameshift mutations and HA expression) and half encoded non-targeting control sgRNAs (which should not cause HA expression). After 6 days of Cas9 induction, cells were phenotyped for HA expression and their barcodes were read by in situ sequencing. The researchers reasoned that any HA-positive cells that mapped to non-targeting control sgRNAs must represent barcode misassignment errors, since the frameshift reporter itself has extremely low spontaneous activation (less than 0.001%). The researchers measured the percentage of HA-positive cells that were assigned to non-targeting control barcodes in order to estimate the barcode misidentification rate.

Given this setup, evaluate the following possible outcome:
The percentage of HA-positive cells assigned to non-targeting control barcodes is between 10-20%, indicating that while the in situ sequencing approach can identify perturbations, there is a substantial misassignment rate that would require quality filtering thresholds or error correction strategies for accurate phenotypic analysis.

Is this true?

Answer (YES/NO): NO